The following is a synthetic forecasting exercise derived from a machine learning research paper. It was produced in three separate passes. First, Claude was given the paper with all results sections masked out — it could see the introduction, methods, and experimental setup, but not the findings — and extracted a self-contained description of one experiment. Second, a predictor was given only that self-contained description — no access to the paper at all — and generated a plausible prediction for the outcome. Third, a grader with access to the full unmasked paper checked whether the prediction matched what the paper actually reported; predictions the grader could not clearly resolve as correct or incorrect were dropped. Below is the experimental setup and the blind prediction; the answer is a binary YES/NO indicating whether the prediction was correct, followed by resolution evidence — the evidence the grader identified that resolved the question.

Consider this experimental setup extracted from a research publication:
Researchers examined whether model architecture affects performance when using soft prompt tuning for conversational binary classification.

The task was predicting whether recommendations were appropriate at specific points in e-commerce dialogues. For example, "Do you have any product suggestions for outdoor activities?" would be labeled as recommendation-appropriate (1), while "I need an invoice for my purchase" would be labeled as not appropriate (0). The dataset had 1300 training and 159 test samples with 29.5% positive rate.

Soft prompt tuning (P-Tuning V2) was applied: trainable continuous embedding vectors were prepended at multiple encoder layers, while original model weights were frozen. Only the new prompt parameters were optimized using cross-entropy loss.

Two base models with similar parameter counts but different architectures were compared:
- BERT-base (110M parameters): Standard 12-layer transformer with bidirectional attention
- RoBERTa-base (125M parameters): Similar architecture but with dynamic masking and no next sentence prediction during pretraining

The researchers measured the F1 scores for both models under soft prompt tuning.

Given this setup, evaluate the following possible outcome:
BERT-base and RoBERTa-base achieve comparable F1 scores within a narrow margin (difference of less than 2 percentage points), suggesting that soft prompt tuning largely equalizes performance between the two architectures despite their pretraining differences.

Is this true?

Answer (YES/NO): YES